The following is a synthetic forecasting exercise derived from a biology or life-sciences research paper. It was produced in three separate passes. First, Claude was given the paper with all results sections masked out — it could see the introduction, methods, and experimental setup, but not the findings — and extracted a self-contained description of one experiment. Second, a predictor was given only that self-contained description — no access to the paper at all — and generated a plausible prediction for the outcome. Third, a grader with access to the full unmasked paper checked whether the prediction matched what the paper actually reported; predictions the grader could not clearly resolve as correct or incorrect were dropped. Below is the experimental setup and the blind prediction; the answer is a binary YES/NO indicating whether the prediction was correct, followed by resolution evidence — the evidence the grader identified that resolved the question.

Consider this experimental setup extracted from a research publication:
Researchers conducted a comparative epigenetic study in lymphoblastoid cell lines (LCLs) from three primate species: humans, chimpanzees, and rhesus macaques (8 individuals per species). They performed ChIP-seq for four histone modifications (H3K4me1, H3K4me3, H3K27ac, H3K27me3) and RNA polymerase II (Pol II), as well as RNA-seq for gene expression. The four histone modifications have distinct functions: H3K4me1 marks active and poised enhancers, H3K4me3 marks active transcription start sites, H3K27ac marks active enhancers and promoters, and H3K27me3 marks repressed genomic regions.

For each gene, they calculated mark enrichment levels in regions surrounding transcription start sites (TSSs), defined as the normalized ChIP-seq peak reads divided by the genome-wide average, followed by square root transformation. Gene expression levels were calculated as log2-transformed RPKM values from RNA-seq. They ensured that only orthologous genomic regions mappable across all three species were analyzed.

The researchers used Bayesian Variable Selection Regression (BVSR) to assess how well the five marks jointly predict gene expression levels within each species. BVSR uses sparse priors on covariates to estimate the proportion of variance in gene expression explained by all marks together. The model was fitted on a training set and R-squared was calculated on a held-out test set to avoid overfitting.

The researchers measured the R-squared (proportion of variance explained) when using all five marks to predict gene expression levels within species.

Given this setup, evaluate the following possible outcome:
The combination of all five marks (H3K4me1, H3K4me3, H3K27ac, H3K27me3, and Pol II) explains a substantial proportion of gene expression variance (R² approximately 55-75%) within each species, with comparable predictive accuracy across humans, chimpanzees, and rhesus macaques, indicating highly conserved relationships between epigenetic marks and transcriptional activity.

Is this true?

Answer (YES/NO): YES